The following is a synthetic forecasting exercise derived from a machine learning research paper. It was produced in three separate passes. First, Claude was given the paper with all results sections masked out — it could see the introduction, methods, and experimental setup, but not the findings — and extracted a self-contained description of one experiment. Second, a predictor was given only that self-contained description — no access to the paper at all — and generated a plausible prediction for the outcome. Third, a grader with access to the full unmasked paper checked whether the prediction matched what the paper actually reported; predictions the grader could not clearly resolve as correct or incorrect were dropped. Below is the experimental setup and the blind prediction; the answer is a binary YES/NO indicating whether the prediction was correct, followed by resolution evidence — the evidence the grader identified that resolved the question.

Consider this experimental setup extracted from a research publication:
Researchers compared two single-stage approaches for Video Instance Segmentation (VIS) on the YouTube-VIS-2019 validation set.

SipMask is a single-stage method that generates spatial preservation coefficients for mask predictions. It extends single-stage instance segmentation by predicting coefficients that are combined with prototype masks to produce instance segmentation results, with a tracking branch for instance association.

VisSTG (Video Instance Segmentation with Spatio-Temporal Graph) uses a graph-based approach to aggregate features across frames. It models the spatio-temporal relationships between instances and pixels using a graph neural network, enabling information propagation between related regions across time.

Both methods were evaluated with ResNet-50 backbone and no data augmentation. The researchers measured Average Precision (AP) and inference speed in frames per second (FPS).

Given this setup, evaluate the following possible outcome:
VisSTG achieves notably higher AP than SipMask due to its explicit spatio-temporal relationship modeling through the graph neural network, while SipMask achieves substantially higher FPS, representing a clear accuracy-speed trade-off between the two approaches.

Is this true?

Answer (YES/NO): YES